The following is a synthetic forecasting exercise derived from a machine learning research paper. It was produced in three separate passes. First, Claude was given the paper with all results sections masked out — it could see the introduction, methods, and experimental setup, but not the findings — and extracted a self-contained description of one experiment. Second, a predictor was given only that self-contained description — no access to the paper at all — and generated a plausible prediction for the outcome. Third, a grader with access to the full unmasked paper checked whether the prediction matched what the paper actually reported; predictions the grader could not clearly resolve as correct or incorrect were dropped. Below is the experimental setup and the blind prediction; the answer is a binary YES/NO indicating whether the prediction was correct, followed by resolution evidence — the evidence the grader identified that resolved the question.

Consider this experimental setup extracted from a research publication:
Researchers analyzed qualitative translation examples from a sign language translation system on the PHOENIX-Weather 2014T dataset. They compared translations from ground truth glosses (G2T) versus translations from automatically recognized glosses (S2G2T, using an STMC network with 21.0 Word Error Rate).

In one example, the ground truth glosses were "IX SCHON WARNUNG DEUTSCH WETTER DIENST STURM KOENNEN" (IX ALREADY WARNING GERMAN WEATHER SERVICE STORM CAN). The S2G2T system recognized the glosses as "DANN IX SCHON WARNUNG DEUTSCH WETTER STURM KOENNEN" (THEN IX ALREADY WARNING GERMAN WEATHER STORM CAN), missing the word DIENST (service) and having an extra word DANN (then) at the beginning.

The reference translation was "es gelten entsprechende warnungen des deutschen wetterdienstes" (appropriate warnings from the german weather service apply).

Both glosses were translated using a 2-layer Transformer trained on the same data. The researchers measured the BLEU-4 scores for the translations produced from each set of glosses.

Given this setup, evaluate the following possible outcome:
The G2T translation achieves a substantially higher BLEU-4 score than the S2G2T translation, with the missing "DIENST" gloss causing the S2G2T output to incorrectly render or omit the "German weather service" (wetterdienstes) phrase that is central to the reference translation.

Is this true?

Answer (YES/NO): NO